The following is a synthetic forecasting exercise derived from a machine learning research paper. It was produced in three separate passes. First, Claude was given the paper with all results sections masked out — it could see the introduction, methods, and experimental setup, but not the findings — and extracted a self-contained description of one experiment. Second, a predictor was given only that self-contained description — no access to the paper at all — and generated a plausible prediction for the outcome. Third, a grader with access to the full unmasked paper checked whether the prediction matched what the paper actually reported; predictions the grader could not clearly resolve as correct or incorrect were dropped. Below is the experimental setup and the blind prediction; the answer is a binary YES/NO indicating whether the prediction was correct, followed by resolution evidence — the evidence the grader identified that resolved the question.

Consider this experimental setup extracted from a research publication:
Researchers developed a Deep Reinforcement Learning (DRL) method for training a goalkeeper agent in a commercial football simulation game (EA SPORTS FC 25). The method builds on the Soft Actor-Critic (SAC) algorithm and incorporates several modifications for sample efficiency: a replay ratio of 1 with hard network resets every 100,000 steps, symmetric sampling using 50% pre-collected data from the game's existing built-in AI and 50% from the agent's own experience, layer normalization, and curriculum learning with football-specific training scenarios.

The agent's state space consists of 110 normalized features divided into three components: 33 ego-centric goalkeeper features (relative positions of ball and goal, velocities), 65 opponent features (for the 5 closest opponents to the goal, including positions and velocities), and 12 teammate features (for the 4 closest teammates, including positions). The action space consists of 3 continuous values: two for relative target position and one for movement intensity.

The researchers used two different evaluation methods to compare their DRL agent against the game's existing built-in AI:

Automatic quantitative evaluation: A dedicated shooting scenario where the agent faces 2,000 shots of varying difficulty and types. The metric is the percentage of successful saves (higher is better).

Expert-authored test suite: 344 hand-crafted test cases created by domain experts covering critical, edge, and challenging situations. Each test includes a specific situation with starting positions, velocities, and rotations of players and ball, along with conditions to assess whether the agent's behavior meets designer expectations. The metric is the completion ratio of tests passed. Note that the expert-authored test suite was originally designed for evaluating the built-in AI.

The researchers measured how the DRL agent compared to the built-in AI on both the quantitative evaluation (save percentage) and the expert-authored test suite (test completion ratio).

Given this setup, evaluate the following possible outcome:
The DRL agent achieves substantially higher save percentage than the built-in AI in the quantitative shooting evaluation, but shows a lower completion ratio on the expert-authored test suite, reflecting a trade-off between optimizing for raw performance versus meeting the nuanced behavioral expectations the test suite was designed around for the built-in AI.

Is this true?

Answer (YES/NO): YES